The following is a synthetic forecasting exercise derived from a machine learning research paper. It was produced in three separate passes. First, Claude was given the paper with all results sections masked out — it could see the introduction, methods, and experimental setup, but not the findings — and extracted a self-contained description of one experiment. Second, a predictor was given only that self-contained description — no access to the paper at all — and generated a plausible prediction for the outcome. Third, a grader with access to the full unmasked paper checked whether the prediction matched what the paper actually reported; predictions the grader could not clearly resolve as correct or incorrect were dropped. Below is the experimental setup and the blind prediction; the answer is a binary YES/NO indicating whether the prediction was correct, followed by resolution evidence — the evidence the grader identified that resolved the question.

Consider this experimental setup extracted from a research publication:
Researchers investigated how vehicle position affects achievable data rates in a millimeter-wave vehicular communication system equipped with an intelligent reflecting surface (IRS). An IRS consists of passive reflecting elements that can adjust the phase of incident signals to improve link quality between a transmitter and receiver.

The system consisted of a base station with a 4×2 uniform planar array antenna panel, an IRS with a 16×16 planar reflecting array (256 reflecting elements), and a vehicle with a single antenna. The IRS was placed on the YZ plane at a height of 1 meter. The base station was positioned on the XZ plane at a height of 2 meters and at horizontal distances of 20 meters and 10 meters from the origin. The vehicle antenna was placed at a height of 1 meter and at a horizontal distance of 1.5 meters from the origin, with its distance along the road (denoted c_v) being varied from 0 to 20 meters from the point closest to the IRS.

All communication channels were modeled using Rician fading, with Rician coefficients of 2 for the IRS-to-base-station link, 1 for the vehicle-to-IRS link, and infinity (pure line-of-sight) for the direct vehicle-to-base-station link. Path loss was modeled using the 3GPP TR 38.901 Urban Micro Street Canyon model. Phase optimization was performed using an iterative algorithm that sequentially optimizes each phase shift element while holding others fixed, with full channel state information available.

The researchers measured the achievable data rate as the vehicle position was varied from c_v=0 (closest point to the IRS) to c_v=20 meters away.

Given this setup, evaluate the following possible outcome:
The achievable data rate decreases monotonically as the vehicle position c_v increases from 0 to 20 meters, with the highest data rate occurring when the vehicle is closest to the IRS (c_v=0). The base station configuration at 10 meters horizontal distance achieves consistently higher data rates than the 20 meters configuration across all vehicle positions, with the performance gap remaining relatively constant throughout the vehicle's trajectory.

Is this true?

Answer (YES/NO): NO